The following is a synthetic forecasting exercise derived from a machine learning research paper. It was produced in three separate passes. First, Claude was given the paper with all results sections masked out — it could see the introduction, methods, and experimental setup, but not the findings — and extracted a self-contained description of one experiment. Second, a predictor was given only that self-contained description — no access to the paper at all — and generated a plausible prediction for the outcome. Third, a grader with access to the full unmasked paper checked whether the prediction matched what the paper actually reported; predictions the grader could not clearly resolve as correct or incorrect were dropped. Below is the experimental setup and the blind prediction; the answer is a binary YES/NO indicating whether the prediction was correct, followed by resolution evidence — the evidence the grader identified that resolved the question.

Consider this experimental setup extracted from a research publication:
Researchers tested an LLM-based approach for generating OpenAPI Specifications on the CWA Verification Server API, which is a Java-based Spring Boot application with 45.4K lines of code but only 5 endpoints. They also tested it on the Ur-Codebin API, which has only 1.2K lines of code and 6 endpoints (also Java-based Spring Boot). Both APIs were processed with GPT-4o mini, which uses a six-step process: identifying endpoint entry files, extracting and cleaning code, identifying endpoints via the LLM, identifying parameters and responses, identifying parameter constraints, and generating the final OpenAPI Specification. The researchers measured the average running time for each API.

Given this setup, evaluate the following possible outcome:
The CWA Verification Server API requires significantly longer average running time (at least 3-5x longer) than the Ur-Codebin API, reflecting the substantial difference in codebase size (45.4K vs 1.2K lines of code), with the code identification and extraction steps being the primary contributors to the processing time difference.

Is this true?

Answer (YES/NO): NO